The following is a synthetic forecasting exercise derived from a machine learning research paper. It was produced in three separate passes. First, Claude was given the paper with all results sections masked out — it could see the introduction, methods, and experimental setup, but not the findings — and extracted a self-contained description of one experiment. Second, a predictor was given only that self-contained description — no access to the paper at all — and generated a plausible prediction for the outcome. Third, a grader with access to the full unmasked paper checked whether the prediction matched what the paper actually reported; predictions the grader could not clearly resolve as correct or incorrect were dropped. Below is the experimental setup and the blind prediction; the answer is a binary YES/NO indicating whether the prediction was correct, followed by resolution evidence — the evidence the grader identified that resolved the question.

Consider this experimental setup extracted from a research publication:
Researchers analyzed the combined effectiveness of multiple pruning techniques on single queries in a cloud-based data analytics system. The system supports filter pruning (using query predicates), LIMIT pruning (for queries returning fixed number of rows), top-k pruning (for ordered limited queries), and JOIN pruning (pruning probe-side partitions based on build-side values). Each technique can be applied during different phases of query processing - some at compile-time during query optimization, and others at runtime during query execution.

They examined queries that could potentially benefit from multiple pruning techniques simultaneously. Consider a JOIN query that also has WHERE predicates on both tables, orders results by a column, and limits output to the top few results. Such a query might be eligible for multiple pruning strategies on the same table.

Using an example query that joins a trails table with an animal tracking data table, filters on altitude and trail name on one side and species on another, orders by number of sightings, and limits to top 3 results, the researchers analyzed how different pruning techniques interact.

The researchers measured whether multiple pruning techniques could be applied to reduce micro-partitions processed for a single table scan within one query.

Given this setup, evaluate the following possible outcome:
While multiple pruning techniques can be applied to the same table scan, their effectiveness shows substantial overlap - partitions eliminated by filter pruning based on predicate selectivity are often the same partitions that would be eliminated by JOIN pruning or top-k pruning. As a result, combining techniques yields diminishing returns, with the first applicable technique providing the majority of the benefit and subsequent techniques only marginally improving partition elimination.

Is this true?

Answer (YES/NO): NO